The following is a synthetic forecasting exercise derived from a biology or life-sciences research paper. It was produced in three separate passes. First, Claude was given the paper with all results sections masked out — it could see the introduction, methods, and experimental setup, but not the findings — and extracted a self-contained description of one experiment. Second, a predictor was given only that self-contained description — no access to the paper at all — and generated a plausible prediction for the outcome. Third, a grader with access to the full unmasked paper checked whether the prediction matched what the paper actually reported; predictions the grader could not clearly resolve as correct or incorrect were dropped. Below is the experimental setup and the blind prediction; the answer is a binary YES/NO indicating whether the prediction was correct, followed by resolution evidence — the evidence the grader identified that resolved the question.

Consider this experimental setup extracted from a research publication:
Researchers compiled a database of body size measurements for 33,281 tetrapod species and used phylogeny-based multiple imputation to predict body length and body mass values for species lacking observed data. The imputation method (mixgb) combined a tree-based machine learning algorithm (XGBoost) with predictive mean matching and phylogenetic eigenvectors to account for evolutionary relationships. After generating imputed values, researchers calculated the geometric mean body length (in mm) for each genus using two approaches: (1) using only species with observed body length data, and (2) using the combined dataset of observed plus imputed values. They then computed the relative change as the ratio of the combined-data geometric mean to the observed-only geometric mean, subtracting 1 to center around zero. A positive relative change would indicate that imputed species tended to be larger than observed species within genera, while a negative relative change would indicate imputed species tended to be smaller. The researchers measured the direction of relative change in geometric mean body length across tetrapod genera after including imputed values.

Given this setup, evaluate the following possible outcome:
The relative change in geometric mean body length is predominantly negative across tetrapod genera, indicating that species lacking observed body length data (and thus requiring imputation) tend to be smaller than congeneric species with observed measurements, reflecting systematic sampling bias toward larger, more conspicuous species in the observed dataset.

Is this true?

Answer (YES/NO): NO